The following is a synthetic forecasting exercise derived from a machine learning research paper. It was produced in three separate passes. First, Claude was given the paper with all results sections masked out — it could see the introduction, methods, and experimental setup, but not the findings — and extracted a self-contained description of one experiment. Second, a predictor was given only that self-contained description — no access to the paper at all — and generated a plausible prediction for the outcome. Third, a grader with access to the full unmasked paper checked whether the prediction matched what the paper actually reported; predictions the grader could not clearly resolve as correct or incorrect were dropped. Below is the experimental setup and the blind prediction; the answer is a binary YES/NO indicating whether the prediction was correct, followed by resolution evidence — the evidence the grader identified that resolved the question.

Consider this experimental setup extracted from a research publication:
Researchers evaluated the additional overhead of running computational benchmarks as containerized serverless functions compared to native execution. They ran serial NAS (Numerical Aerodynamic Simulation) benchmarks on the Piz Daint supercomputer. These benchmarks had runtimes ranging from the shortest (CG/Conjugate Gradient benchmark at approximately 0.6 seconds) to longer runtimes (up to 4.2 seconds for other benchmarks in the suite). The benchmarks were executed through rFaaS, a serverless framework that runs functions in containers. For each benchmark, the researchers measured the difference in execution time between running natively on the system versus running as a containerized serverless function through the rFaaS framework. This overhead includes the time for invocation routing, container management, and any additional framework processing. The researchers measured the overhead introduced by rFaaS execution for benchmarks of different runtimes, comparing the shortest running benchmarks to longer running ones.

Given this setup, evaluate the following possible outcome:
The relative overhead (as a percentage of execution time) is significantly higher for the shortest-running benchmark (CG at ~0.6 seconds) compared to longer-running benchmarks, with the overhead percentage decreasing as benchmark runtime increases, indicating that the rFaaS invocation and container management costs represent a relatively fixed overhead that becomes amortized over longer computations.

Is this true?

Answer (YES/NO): YES